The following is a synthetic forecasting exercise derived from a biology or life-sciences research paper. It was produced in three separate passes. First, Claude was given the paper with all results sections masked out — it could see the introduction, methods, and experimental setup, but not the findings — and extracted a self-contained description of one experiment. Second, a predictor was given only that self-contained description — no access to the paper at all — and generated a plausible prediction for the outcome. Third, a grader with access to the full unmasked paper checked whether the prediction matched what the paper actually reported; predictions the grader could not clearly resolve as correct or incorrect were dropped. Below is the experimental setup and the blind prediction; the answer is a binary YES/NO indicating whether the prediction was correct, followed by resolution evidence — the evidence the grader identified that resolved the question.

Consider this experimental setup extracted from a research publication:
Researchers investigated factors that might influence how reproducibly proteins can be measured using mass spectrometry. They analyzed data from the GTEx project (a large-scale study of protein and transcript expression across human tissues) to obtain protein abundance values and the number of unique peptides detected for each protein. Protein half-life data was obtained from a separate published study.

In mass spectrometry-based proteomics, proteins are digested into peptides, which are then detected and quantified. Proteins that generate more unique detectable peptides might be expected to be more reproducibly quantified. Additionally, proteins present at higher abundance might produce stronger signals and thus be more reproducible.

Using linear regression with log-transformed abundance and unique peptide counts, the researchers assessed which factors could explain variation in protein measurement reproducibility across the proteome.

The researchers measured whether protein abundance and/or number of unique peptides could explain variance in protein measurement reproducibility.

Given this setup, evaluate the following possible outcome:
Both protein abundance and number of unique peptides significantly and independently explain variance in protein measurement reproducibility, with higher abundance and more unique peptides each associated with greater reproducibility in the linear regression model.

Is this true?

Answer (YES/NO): YES